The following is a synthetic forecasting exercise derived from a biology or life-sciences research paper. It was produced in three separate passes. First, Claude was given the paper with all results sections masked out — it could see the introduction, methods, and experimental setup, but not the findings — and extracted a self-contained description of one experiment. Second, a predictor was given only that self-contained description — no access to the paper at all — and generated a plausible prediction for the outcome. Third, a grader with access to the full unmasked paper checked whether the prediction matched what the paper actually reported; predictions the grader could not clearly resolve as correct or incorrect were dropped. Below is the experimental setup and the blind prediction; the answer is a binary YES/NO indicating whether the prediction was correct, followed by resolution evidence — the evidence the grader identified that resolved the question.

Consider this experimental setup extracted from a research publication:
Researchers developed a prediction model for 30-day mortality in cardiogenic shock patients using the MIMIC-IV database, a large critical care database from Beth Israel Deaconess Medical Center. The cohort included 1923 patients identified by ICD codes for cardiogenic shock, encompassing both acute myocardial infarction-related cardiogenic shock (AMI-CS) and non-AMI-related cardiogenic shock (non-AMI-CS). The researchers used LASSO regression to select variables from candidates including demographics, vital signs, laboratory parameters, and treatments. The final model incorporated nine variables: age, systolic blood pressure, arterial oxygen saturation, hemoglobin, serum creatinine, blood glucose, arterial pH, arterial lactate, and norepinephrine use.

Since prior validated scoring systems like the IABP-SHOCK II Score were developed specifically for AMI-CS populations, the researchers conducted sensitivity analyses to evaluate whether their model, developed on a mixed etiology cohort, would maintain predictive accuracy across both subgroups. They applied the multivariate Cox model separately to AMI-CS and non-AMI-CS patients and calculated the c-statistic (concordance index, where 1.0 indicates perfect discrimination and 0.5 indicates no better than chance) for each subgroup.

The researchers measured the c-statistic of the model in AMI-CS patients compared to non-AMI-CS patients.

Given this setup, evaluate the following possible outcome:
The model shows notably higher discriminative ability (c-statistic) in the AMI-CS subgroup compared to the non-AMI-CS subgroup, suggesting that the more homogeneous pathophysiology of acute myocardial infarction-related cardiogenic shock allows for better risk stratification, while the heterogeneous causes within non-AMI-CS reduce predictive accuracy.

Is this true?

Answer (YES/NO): NO